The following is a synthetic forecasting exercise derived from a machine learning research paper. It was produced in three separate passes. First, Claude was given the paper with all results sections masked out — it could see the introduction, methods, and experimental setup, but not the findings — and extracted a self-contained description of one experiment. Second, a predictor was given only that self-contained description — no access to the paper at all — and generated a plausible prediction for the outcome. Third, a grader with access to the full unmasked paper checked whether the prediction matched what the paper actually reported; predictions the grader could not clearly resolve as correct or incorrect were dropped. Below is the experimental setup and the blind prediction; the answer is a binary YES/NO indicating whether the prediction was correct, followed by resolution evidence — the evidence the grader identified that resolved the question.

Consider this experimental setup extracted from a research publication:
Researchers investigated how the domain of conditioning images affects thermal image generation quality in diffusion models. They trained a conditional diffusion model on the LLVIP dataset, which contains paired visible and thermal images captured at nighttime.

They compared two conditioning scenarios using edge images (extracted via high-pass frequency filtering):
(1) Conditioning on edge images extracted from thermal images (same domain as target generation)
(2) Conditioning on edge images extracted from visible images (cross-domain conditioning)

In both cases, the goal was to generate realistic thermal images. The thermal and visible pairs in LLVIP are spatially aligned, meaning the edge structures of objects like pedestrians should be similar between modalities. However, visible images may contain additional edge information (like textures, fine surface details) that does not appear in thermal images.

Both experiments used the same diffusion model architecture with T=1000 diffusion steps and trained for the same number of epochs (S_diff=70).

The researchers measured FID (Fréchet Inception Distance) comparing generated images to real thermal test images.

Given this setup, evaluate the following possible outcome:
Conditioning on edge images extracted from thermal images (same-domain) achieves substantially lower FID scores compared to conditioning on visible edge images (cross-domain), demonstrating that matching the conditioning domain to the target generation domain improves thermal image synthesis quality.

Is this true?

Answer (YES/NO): YES